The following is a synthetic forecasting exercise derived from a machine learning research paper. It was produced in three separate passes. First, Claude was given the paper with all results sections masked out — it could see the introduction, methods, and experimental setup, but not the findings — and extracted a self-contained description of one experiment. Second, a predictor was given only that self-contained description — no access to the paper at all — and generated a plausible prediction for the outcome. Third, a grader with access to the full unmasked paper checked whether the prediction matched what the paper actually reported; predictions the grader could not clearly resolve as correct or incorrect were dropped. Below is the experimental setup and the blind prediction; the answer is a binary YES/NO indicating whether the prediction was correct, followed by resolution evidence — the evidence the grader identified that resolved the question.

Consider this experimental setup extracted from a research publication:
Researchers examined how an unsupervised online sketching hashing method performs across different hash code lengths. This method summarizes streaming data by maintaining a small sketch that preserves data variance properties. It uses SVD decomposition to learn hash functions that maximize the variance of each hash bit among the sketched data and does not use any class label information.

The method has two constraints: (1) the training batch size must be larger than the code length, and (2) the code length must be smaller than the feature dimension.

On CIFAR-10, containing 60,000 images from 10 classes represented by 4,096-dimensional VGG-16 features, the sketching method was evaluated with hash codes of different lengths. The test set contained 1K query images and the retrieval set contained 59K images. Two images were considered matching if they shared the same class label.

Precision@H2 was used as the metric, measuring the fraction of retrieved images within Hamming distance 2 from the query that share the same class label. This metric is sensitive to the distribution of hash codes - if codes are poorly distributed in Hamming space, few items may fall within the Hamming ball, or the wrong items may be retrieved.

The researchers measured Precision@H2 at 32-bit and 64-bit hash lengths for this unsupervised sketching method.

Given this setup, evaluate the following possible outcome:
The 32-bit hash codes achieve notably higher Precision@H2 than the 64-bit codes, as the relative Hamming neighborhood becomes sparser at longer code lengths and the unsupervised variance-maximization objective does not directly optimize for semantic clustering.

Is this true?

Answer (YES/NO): YES